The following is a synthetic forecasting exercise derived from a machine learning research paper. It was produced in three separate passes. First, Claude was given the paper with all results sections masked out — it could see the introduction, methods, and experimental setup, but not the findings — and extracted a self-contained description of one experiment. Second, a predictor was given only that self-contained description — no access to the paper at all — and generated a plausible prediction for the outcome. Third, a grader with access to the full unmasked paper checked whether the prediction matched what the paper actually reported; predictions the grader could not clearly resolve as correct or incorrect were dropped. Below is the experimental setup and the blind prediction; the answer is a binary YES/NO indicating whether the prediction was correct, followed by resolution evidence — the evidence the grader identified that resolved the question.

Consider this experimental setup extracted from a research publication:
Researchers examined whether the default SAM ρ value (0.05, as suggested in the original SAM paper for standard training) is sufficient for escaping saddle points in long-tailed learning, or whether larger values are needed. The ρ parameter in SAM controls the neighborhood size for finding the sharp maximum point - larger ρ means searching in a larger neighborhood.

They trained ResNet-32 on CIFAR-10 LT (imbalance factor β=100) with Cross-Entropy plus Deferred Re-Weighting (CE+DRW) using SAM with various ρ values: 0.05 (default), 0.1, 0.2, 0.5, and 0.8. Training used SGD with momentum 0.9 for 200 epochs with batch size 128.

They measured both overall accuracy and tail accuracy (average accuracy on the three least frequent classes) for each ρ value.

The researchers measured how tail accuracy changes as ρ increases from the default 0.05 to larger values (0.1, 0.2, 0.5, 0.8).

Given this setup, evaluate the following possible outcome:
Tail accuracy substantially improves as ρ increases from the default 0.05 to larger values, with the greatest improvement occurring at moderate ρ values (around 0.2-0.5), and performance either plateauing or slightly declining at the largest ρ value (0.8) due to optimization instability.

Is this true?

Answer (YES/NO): NO